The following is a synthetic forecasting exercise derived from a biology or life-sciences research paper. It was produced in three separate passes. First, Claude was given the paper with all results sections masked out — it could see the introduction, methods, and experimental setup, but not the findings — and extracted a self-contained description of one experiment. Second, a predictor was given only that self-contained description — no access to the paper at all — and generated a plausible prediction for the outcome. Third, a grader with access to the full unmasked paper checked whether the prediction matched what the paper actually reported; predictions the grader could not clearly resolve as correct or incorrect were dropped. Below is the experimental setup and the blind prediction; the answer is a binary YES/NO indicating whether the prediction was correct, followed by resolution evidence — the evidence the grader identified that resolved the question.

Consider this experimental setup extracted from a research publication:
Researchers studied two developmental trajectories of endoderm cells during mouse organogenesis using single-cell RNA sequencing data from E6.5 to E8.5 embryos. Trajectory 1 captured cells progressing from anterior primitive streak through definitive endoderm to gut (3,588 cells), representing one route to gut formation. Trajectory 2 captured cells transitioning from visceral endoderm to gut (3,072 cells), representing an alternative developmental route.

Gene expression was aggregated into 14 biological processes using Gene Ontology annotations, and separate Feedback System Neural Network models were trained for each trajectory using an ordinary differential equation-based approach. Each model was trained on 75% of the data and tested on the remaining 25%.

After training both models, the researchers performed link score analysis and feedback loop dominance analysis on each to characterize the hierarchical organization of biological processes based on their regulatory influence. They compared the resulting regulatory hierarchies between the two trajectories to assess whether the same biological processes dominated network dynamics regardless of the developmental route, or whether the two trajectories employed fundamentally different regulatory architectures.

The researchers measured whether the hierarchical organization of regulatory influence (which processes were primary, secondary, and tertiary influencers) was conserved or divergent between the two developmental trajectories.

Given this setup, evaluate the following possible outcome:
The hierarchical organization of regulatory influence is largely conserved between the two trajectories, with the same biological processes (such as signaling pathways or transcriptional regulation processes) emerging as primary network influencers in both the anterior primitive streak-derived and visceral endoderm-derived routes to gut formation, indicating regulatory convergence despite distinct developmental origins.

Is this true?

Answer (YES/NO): YES